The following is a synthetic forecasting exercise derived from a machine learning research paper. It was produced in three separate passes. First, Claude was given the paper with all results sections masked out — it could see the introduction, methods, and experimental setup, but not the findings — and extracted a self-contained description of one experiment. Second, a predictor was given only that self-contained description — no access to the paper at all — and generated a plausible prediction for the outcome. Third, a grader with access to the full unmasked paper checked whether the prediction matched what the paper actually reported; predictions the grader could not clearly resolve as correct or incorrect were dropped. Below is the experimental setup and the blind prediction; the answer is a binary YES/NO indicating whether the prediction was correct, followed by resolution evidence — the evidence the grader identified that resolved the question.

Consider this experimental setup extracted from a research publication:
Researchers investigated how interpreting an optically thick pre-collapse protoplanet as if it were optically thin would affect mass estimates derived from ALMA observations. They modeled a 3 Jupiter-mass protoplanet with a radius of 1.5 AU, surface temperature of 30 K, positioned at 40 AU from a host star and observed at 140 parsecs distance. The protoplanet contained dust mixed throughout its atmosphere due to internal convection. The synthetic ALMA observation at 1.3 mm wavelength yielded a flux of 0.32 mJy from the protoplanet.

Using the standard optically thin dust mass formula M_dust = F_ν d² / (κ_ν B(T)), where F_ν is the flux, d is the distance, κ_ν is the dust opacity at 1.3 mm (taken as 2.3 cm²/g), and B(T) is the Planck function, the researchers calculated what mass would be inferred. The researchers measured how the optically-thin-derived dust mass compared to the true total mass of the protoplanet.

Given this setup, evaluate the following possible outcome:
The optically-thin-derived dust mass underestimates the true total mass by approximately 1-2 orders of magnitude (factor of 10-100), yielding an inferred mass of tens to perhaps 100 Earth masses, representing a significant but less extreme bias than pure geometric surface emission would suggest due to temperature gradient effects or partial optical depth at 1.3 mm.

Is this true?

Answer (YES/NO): NO